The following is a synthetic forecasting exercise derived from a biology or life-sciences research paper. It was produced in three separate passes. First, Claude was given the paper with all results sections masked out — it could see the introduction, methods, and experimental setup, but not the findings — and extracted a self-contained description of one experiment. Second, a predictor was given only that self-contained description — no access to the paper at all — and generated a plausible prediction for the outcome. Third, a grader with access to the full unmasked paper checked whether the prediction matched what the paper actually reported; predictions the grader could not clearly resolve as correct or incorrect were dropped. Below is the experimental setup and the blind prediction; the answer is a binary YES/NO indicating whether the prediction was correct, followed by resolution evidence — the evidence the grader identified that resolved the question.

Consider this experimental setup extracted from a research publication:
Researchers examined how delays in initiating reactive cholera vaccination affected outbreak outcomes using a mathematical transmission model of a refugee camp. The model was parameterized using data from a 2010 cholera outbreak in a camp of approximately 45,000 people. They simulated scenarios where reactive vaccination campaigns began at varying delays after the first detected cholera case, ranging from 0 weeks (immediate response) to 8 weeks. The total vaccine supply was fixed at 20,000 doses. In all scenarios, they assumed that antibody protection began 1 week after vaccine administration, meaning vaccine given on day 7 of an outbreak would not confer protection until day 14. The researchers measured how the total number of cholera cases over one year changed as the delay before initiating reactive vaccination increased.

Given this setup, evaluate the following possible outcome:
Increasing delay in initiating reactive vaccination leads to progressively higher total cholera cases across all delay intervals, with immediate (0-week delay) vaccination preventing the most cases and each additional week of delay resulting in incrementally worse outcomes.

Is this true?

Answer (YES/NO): NO